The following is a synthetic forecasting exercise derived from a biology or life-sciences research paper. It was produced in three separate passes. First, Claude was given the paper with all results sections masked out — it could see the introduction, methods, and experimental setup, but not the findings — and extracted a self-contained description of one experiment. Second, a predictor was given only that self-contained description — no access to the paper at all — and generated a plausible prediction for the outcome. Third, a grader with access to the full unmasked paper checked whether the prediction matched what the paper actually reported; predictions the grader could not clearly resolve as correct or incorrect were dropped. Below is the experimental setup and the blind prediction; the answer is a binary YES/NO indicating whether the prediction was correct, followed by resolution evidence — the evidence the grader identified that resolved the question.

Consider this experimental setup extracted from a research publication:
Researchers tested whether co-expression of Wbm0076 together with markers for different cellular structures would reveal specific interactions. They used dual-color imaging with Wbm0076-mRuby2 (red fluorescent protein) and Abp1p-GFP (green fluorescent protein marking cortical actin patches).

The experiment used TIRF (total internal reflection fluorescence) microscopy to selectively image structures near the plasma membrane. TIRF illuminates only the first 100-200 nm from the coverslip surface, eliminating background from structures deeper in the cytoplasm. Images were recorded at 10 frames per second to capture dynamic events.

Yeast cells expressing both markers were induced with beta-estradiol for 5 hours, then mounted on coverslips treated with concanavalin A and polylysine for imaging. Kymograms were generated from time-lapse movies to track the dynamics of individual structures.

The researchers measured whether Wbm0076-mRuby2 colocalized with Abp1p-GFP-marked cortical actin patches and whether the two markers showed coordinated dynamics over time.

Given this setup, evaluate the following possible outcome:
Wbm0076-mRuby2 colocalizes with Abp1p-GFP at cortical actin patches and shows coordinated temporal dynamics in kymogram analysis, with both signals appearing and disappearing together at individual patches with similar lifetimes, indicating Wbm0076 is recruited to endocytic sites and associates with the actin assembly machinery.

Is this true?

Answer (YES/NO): NO